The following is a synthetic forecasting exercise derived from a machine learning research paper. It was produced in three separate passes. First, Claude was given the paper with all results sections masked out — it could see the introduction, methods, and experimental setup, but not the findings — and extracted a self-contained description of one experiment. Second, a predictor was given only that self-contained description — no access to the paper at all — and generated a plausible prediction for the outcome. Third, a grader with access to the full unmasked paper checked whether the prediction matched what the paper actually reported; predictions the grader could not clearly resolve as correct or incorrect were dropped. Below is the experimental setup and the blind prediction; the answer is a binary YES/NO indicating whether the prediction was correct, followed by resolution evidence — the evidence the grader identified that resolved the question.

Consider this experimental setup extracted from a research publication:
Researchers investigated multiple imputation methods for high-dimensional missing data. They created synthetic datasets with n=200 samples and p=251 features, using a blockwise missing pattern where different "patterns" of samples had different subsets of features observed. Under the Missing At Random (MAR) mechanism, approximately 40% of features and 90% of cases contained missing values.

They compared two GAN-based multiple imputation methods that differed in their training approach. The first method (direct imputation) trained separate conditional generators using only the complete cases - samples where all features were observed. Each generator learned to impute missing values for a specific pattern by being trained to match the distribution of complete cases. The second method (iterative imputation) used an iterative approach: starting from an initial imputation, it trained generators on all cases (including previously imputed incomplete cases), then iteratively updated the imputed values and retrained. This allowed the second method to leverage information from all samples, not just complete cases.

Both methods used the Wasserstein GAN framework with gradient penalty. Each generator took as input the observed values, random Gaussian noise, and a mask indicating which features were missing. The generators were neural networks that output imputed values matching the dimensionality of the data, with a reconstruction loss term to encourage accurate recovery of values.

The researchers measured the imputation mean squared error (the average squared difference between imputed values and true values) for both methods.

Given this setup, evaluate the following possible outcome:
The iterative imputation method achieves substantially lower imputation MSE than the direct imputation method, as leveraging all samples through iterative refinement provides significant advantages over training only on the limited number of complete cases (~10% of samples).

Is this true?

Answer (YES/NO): NO